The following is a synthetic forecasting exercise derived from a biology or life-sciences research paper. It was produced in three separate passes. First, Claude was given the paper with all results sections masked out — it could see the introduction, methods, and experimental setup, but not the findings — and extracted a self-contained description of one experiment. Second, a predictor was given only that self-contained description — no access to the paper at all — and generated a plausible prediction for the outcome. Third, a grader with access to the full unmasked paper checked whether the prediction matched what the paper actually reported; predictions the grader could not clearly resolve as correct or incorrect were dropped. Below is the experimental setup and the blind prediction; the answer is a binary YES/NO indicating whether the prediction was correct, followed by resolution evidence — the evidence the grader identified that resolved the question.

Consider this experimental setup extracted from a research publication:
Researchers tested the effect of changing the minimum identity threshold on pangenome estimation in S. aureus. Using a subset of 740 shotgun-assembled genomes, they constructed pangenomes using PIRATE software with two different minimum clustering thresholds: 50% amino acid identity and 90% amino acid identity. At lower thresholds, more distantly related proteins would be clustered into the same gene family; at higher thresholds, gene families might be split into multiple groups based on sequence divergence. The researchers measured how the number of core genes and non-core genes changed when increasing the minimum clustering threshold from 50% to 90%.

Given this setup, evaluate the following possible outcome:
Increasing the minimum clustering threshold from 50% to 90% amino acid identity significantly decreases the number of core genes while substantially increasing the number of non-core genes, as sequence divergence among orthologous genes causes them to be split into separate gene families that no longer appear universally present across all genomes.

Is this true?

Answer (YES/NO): NO